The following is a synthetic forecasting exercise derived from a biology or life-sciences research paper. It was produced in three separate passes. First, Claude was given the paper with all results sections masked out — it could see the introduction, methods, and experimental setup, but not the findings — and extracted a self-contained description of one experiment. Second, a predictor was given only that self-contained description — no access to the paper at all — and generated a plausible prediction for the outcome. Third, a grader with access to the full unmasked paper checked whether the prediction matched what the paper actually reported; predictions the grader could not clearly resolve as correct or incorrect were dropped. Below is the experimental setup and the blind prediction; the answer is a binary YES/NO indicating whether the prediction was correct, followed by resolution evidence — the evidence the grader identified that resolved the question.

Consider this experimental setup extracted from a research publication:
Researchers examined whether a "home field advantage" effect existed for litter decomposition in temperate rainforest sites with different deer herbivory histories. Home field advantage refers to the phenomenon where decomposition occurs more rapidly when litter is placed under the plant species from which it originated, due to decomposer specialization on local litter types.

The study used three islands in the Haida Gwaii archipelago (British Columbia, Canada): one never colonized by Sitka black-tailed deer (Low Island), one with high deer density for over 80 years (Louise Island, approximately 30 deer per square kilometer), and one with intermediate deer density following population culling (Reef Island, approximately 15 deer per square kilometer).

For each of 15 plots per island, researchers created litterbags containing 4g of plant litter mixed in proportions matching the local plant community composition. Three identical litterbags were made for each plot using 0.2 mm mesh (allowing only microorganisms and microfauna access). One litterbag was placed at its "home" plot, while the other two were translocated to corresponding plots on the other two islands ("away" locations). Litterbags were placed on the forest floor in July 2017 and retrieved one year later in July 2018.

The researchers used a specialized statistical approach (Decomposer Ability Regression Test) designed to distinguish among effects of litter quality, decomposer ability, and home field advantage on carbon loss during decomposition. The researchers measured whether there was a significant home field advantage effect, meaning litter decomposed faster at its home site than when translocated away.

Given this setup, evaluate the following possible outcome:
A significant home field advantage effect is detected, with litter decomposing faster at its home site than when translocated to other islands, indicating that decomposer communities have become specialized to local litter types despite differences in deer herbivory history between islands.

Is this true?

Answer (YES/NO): NO